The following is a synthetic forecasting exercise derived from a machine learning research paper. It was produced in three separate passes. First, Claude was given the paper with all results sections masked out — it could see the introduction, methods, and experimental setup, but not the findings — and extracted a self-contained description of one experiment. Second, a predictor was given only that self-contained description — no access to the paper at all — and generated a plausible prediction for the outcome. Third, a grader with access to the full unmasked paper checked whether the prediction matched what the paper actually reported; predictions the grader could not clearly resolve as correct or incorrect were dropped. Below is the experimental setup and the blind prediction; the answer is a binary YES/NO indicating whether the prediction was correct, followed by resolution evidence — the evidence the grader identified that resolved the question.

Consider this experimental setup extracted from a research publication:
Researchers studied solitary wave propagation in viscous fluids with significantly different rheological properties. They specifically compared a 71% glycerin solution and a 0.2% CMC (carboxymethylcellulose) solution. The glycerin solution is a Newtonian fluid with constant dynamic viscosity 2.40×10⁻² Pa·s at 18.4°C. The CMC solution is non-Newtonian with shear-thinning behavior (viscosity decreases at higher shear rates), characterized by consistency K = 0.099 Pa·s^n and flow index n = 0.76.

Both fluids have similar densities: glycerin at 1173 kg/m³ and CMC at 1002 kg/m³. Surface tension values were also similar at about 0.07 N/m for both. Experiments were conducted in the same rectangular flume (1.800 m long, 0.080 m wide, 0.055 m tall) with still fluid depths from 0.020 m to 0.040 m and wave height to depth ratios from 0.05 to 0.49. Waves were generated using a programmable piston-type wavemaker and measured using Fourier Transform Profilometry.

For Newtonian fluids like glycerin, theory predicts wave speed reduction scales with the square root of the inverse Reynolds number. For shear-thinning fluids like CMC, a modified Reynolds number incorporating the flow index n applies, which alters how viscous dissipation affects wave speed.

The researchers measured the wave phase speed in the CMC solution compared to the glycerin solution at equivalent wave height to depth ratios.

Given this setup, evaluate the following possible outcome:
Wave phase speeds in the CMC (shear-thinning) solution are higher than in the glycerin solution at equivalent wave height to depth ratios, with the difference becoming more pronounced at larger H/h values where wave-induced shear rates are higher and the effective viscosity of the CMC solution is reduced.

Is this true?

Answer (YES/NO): NO